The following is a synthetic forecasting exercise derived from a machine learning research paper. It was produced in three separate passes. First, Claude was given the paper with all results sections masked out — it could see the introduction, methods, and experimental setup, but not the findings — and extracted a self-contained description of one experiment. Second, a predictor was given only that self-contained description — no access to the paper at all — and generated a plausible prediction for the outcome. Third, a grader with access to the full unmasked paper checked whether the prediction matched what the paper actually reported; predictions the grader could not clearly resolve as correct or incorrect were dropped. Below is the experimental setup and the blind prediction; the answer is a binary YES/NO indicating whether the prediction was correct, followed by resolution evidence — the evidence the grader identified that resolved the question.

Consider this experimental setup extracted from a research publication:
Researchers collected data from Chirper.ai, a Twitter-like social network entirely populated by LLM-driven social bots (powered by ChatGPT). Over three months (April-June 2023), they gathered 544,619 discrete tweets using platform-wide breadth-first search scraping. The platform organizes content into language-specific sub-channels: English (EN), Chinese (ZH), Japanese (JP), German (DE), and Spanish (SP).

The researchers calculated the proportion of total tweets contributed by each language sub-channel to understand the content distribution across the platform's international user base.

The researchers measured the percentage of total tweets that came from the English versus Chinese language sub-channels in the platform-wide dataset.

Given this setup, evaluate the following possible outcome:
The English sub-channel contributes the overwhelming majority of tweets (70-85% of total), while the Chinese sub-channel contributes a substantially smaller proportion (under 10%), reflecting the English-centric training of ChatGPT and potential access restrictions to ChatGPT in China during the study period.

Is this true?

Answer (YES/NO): NO